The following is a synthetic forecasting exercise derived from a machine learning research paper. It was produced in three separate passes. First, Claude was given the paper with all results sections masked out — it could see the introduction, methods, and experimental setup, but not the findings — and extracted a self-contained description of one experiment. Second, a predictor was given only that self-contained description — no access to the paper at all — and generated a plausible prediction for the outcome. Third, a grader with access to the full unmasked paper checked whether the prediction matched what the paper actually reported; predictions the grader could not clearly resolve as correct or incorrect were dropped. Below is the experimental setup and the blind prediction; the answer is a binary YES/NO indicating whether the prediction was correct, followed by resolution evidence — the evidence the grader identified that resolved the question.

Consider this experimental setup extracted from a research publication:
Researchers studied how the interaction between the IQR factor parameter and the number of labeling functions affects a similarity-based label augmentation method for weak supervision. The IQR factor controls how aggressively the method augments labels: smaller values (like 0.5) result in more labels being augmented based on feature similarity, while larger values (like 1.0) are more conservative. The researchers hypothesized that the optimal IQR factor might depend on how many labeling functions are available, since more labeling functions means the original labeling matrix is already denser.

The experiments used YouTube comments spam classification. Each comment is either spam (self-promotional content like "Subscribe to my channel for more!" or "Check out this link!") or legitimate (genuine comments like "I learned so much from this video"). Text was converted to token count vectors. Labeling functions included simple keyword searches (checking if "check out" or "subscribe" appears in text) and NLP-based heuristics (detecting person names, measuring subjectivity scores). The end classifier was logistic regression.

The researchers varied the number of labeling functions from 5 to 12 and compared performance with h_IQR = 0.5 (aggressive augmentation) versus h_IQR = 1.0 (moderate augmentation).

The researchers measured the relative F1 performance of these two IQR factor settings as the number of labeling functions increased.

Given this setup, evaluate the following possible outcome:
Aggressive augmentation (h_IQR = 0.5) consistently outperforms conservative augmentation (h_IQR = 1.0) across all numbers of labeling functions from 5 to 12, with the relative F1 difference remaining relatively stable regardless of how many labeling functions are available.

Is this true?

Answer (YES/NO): NO